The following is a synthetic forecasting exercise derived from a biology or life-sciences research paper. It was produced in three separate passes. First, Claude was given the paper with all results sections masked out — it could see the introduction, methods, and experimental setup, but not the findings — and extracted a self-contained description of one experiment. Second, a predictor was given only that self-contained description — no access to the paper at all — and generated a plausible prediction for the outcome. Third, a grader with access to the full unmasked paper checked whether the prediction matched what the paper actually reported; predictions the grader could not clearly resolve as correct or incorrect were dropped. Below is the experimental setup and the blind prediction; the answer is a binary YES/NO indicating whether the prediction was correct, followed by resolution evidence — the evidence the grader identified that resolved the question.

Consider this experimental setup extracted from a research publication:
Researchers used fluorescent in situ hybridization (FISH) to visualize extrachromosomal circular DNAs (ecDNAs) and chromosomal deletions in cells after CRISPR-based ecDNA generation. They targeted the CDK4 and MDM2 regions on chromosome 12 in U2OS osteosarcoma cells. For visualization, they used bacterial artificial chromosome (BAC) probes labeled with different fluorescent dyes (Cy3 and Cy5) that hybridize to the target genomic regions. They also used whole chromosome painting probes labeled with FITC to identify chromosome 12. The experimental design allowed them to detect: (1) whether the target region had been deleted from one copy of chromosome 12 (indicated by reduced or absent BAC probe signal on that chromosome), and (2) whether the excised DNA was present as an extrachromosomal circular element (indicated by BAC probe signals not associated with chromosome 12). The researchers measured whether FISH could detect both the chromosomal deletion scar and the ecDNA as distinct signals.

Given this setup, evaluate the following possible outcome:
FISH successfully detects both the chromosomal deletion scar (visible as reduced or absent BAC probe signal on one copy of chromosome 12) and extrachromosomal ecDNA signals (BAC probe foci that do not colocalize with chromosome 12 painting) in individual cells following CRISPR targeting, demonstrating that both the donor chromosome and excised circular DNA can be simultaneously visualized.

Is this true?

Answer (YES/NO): YES